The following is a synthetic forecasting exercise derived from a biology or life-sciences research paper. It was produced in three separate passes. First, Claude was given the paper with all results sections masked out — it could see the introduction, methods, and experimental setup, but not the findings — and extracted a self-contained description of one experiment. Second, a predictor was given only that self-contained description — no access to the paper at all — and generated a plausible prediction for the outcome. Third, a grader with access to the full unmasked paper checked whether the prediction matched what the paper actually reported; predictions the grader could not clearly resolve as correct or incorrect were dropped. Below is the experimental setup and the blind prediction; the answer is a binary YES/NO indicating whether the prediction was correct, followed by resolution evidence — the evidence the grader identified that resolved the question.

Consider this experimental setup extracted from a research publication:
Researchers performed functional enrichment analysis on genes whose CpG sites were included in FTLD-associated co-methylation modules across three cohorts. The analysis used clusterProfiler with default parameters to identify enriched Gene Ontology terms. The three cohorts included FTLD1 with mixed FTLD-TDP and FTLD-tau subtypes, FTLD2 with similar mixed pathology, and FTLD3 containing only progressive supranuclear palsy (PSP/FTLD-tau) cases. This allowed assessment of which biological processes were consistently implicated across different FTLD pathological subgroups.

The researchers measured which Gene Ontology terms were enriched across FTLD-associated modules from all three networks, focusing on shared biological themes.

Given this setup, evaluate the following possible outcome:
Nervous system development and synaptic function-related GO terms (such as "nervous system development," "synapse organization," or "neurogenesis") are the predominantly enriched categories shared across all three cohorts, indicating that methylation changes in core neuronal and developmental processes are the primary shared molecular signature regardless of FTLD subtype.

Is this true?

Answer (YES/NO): NO